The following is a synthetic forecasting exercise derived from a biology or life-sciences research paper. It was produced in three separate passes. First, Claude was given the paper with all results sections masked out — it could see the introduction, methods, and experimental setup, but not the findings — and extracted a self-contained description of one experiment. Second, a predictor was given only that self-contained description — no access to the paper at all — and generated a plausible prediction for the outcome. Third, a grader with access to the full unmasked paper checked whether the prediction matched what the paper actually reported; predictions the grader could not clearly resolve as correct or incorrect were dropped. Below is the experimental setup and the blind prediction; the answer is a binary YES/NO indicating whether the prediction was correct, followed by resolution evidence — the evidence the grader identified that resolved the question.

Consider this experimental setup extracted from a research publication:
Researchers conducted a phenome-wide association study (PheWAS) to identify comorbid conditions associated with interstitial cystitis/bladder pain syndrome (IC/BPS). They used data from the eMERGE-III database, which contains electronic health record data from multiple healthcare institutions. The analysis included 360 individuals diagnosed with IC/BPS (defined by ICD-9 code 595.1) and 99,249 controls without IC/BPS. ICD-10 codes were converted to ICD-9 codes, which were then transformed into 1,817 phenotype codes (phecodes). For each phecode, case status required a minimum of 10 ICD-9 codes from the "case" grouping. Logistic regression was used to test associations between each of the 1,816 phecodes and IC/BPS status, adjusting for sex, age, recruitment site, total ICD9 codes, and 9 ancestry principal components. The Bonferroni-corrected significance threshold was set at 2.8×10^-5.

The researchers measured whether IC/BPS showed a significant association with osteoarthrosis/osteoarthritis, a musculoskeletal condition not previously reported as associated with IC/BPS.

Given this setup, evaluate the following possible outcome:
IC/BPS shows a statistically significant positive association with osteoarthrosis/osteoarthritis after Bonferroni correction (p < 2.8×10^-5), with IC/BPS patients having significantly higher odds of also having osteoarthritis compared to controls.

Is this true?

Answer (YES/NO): YES